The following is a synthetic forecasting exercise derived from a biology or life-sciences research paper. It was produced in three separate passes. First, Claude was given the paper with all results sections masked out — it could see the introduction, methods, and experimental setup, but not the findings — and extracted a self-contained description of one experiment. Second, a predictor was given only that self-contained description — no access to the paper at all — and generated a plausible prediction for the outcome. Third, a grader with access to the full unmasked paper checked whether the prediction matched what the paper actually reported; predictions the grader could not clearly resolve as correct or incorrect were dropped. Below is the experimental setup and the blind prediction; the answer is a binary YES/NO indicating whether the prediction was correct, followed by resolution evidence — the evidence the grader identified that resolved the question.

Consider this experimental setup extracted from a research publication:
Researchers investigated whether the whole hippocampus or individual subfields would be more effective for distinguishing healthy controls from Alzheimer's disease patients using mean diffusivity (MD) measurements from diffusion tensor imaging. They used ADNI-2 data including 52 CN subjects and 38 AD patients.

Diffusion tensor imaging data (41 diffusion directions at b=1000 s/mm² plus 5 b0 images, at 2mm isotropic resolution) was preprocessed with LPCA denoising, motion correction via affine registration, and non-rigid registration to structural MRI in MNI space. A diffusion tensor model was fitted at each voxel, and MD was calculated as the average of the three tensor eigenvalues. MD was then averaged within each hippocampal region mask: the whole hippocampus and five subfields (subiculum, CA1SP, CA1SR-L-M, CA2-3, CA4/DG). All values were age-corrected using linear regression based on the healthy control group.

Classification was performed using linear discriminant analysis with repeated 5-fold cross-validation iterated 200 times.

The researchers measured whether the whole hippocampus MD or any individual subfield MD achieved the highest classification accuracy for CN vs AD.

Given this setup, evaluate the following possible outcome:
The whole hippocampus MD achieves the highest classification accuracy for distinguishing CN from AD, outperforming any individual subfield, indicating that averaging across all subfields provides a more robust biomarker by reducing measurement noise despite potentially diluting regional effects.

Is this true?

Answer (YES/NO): NO